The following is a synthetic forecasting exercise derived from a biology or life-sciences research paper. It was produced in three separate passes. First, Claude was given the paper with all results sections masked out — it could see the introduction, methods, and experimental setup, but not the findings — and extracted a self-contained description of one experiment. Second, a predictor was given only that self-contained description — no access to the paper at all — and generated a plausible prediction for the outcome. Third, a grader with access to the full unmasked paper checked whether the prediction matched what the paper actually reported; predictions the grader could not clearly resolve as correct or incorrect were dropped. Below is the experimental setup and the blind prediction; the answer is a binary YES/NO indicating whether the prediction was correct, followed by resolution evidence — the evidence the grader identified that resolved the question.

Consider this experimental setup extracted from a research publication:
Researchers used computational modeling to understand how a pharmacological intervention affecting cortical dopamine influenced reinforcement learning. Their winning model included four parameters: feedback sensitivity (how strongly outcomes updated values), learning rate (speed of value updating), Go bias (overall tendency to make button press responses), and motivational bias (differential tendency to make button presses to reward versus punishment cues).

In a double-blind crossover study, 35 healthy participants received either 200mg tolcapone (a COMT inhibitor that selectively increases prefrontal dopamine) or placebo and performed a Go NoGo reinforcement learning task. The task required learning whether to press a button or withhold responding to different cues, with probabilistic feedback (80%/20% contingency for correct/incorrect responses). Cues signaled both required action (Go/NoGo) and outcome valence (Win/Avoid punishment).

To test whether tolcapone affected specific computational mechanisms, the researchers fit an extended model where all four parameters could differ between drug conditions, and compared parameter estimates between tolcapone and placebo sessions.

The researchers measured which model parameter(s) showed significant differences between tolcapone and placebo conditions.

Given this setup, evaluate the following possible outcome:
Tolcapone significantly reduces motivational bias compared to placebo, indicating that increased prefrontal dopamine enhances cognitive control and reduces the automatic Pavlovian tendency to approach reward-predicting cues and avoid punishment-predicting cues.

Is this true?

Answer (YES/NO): YES